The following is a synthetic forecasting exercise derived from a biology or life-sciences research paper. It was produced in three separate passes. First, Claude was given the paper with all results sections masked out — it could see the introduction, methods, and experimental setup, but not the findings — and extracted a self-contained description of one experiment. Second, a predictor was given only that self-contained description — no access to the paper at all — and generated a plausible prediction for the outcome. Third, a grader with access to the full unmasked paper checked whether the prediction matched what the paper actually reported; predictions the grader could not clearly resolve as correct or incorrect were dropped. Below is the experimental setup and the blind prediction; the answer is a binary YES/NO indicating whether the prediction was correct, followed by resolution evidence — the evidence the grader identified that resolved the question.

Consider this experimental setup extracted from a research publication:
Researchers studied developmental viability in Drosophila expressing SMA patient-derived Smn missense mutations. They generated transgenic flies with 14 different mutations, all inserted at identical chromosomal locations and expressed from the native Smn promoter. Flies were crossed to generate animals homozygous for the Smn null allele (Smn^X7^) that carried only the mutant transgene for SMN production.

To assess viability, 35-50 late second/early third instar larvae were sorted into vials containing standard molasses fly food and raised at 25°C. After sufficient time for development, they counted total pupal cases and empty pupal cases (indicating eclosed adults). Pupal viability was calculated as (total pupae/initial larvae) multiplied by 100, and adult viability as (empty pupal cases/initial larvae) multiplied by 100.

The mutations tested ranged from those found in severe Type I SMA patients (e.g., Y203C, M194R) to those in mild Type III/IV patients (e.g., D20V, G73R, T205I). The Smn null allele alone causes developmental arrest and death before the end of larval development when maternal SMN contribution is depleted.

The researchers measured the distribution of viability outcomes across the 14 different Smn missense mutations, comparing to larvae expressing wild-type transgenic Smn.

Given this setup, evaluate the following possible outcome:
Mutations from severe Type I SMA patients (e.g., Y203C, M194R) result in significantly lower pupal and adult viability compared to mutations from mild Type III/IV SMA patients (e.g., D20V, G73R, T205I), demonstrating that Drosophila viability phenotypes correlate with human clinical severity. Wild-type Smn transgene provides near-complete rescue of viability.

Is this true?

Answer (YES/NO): NO